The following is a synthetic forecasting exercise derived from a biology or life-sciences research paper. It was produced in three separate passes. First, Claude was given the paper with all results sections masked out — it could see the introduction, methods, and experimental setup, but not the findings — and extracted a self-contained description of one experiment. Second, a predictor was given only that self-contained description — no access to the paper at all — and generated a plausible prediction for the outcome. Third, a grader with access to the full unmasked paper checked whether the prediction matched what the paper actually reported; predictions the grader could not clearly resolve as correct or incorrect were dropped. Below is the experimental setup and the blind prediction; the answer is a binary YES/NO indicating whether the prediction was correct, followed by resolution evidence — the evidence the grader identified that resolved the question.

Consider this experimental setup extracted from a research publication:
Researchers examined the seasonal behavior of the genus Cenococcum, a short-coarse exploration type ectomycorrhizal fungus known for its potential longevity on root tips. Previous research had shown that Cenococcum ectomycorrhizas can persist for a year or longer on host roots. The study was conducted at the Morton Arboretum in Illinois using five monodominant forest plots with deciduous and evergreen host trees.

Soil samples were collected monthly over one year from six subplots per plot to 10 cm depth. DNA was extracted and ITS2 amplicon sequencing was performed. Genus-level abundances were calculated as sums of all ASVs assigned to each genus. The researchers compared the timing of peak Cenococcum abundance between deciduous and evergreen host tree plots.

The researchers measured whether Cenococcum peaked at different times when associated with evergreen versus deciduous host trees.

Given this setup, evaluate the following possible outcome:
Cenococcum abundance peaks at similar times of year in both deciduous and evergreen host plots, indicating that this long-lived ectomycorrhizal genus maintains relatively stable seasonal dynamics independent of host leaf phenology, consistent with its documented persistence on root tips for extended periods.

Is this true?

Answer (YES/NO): NO